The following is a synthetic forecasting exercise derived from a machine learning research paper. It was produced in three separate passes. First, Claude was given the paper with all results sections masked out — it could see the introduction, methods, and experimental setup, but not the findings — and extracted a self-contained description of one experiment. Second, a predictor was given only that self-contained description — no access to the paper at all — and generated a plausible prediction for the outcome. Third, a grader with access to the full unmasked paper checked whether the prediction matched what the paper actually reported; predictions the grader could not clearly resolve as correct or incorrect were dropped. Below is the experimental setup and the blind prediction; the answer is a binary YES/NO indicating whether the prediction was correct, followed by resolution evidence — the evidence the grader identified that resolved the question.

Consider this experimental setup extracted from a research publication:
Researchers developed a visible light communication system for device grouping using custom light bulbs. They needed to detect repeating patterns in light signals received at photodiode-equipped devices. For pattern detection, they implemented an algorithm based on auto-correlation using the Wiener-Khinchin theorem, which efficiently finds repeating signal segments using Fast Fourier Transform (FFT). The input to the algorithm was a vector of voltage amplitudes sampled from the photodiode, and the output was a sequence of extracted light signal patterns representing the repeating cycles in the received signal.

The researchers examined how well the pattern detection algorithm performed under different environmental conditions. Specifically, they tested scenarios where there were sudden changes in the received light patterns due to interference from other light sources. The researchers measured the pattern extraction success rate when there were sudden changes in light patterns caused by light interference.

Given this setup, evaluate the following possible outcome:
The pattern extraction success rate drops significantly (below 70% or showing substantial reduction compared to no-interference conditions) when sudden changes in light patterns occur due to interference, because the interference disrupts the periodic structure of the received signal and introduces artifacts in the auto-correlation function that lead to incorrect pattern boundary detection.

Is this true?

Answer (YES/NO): YES